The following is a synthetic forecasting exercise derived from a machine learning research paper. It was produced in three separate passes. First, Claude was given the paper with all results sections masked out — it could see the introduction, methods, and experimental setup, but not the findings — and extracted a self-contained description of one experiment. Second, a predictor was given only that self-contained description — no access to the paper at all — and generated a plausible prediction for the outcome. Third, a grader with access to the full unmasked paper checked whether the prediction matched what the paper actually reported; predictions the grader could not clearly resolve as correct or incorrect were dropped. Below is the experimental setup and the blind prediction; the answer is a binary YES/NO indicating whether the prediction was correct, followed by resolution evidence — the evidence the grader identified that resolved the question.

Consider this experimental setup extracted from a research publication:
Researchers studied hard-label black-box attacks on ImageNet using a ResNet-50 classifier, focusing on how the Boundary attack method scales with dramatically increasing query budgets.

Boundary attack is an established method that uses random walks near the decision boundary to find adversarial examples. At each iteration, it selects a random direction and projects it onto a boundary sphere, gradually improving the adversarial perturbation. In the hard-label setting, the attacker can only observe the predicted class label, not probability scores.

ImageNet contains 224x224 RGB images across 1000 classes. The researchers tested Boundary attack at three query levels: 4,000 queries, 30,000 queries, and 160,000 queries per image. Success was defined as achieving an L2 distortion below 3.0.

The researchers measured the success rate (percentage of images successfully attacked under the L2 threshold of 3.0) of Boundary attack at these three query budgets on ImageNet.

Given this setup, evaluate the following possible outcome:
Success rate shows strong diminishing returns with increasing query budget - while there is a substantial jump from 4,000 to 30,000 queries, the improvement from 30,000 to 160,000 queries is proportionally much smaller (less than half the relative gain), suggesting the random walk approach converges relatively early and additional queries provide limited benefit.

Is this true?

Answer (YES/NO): NO